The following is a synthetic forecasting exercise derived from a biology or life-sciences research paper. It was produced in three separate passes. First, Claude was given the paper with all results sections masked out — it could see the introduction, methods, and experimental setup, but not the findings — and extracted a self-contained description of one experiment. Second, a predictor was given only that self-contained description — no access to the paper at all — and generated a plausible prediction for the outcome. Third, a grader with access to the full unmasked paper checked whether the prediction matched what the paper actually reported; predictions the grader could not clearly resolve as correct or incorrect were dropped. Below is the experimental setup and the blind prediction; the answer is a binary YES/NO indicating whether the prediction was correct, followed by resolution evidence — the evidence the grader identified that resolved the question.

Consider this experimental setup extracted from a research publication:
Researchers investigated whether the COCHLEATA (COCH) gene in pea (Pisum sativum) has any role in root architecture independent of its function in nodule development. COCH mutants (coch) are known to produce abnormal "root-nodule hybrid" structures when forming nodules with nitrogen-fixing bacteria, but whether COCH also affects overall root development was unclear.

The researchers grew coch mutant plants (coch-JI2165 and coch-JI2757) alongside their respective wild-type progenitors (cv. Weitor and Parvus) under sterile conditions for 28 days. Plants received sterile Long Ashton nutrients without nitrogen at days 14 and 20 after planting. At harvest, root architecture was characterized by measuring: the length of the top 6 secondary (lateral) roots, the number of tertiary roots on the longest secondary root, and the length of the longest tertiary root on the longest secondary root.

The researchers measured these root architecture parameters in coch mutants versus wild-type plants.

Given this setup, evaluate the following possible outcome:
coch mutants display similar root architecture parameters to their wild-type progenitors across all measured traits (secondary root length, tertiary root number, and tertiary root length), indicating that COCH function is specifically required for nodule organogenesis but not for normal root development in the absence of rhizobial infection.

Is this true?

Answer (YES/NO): YES